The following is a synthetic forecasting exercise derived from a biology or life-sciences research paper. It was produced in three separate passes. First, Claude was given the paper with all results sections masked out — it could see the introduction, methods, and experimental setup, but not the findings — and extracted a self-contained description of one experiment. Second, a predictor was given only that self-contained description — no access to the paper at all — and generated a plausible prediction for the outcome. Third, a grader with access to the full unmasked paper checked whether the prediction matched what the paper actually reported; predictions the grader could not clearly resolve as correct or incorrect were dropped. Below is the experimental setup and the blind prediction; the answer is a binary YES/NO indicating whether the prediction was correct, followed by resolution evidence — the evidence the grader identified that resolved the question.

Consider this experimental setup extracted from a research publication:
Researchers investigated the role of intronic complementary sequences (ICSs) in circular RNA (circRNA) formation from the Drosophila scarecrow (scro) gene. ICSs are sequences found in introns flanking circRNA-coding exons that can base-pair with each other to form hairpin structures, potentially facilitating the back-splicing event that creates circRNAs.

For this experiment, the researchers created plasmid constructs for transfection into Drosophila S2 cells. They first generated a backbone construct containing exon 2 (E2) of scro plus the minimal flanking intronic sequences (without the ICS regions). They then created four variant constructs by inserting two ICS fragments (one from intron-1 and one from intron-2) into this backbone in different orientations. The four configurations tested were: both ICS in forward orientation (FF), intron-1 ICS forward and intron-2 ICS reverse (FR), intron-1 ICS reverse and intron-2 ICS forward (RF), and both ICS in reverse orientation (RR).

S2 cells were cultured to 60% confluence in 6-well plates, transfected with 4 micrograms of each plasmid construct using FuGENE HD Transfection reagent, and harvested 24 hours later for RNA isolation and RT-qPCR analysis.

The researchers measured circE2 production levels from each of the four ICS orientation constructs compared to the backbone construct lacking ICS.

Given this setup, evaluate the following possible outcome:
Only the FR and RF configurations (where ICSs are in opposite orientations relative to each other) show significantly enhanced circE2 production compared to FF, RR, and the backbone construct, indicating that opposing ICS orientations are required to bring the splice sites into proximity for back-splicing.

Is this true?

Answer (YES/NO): NO